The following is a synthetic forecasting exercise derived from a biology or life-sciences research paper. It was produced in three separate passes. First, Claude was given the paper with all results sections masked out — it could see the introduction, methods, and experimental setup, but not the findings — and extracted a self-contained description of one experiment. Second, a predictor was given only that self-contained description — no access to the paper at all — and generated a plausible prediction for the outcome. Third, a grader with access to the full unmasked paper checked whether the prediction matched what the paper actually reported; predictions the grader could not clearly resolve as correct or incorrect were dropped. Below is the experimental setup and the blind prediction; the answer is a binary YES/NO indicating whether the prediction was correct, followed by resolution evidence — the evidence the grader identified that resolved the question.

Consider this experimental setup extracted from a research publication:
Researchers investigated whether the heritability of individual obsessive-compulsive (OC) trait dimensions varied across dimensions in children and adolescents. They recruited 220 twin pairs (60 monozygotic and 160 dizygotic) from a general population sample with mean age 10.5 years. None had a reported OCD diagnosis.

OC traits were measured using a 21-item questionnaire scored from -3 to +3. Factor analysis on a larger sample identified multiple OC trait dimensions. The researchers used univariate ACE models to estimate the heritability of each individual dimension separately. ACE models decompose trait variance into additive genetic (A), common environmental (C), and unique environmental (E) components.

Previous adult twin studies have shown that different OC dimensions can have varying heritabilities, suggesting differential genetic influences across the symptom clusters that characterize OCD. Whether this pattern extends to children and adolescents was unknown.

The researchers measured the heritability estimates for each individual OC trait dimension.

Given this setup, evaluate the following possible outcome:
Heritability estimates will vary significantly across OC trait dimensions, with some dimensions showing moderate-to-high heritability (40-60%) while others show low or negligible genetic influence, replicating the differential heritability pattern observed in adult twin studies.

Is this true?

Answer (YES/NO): NO